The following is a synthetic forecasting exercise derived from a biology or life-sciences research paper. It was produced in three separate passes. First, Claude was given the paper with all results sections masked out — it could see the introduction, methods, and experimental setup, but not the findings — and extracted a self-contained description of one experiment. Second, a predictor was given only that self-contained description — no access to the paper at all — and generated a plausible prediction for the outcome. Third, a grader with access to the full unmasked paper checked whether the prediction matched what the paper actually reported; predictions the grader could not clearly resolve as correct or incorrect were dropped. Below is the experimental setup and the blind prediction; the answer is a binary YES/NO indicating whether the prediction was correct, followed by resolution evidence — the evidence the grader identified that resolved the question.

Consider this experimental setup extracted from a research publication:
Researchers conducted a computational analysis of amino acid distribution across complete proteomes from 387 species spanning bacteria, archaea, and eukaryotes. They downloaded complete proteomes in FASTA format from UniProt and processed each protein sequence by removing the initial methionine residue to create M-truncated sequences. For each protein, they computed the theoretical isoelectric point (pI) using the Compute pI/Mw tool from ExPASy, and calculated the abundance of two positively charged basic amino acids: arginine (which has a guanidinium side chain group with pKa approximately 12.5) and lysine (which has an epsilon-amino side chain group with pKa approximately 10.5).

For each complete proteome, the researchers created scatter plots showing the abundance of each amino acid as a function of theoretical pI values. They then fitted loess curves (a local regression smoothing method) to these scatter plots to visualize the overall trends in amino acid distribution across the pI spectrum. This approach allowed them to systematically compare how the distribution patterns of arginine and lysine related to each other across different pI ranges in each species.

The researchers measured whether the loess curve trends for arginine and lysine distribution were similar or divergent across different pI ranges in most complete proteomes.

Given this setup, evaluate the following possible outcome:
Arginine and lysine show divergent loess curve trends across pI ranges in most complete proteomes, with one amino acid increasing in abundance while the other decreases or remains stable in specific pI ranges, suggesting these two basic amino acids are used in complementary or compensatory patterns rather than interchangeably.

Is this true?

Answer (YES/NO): NO